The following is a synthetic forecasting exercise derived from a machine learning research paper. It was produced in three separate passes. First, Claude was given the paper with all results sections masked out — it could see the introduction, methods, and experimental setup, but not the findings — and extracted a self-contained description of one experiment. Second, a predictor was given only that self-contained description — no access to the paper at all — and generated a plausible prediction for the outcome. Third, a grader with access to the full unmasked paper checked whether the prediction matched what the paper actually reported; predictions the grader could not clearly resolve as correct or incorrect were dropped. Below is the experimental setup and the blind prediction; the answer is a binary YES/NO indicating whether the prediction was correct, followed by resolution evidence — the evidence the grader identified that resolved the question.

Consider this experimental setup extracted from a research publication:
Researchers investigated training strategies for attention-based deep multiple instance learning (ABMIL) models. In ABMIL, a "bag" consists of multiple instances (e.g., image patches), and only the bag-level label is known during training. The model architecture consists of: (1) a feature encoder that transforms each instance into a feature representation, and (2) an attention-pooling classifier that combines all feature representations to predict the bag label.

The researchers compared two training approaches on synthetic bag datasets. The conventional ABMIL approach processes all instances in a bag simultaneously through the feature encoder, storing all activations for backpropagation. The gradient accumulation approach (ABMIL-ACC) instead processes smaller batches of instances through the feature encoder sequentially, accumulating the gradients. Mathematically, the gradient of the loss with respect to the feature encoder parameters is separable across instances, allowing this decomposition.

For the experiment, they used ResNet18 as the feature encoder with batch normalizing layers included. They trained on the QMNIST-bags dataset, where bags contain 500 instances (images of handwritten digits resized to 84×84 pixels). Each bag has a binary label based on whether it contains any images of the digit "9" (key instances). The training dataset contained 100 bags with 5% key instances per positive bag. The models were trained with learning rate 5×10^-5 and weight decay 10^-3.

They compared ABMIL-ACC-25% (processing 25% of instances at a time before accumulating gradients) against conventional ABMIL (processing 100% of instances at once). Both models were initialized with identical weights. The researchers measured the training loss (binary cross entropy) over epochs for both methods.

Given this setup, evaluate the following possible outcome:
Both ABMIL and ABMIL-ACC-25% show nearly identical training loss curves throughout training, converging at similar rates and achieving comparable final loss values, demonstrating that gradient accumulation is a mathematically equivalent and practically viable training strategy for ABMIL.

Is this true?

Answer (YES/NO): NO